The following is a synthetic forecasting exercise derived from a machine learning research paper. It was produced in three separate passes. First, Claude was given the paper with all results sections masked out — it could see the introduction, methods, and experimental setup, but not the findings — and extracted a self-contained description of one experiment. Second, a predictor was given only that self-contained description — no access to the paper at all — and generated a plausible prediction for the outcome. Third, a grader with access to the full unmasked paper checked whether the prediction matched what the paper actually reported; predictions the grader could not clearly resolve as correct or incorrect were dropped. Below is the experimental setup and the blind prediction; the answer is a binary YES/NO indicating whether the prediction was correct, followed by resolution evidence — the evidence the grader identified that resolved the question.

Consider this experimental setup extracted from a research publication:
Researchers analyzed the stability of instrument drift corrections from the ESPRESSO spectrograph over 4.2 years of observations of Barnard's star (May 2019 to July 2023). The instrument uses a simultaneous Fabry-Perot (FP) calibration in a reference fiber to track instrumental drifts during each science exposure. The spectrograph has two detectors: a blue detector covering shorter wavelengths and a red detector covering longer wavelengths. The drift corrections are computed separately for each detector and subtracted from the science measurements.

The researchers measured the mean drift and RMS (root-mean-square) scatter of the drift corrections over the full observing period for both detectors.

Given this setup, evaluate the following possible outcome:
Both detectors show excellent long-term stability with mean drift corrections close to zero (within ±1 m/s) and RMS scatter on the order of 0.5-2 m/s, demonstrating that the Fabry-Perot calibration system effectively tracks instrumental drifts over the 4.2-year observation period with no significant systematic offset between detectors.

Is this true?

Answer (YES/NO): NO